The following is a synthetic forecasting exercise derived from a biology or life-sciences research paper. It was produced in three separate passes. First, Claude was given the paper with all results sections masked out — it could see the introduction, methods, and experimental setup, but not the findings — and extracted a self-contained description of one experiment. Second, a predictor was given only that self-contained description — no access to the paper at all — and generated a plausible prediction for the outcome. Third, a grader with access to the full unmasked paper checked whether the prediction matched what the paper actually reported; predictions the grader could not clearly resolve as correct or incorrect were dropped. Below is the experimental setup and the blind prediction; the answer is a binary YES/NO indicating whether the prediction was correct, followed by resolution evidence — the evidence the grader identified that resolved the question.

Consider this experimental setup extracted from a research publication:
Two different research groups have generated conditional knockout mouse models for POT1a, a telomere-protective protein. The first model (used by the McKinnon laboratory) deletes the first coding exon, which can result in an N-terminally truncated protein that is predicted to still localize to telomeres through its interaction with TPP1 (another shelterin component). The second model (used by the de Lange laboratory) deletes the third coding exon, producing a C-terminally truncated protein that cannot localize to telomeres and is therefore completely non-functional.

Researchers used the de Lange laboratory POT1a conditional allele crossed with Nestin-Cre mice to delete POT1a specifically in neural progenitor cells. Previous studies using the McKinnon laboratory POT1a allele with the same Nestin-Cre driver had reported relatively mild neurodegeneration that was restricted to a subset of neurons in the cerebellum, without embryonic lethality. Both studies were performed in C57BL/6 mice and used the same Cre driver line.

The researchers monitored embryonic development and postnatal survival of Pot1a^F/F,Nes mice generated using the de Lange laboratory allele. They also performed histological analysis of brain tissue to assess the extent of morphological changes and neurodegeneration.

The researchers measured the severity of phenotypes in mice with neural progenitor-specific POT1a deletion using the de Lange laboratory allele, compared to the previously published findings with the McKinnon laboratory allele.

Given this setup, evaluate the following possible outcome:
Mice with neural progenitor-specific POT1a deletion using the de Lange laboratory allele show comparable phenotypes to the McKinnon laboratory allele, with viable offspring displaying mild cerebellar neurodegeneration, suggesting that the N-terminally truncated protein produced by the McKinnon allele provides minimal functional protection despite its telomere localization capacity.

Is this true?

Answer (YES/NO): NO